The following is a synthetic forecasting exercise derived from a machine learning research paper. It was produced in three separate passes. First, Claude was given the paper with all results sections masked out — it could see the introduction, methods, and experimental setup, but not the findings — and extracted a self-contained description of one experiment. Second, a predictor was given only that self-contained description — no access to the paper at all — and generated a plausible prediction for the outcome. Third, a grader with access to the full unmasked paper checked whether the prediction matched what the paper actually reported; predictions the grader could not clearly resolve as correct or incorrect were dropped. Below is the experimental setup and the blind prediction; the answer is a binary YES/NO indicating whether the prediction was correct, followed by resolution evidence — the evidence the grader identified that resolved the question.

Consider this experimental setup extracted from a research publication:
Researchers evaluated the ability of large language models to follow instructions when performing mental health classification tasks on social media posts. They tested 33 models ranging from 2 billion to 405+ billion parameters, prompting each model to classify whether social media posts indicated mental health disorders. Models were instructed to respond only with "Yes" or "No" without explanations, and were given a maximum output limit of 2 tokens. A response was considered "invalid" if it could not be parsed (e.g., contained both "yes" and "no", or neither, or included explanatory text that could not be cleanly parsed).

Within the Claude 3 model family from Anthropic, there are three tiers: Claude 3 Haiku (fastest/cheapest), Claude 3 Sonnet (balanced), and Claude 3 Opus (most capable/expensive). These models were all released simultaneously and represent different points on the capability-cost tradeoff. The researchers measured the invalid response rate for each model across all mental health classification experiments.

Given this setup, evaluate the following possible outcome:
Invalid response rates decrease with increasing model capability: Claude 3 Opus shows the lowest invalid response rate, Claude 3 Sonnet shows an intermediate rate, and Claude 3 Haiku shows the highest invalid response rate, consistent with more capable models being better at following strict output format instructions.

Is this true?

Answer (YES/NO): NO